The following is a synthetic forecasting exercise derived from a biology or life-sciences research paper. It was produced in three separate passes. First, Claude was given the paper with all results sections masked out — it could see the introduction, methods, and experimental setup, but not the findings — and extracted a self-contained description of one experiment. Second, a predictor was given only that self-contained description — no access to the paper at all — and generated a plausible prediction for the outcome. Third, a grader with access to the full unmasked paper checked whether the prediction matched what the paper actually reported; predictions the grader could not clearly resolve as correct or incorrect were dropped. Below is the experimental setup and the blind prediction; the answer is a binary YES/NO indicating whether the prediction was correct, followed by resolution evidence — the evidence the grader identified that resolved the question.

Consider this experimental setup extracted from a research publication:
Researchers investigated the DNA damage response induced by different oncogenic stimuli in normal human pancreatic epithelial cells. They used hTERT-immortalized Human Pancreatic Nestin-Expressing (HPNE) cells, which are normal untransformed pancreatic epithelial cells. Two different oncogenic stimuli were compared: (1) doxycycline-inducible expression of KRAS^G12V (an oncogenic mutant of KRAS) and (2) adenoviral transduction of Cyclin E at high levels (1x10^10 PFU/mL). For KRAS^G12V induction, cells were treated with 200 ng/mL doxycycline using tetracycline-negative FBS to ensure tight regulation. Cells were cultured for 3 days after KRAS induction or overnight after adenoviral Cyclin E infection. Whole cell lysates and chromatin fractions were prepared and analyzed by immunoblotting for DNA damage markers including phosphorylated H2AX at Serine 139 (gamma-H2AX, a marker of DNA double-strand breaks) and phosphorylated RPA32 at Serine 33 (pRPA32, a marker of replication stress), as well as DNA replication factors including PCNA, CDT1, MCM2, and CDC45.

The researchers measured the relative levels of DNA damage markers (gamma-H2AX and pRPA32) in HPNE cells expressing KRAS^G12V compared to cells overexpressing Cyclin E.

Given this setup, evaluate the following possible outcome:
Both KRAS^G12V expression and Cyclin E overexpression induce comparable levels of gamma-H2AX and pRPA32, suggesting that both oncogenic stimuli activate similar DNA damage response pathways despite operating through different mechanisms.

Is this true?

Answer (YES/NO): NO